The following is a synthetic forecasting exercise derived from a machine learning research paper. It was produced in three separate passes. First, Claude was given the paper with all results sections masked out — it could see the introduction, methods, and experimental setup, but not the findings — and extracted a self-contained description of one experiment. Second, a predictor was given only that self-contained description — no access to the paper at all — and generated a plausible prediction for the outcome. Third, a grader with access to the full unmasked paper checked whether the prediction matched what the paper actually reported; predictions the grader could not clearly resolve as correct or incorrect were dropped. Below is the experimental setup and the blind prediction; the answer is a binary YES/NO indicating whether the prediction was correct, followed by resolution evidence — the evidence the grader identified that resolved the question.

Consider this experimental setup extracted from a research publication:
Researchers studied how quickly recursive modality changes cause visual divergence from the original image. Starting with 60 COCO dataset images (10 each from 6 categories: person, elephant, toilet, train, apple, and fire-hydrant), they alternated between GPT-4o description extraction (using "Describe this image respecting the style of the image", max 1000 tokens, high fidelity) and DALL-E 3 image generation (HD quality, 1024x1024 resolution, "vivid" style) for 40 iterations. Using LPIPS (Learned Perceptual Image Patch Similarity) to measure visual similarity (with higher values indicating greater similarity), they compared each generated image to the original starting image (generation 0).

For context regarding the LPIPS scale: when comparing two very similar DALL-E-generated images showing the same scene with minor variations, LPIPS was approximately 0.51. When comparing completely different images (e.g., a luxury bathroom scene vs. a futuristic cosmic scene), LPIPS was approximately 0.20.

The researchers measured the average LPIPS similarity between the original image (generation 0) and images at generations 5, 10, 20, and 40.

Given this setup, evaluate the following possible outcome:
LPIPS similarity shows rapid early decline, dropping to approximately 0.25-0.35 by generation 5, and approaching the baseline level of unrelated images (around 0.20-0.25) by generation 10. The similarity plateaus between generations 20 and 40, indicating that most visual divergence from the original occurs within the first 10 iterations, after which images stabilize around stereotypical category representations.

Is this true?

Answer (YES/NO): NO